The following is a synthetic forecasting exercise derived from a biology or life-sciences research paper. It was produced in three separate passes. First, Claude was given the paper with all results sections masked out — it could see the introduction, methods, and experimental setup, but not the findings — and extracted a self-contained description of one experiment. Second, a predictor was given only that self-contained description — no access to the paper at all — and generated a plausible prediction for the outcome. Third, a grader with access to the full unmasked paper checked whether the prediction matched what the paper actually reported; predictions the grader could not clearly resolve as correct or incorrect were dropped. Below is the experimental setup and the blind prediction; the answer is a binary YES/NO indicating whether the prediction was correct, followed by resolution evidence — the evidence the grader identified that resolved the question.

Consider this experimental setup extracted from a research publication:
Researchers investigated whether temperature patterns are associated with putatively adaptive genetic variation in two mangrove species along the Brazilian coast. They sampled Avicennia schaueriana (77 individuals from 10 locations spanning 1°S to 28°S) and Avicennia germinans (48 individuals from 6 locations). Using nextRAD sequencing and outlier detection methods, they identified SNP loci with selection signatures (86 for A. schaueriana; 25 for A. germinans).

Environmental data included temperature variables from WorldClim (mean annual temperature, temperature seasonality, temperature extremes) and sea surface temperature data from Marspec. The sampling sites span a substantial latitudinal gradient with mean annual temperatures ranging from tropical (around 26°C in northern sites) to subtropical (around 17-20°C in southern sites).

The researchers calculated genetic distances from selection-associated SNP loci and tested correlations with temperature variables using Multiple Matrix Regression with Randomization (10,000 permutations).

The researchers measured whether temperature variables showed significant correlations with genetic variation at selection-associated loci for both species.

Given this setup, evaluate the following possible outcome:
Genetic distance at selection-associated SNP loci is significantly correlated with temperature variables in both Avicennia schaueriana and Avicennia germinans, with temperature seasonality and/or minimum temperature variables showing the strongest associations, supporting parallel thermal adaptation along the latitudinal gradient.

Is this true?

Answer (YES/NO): NO